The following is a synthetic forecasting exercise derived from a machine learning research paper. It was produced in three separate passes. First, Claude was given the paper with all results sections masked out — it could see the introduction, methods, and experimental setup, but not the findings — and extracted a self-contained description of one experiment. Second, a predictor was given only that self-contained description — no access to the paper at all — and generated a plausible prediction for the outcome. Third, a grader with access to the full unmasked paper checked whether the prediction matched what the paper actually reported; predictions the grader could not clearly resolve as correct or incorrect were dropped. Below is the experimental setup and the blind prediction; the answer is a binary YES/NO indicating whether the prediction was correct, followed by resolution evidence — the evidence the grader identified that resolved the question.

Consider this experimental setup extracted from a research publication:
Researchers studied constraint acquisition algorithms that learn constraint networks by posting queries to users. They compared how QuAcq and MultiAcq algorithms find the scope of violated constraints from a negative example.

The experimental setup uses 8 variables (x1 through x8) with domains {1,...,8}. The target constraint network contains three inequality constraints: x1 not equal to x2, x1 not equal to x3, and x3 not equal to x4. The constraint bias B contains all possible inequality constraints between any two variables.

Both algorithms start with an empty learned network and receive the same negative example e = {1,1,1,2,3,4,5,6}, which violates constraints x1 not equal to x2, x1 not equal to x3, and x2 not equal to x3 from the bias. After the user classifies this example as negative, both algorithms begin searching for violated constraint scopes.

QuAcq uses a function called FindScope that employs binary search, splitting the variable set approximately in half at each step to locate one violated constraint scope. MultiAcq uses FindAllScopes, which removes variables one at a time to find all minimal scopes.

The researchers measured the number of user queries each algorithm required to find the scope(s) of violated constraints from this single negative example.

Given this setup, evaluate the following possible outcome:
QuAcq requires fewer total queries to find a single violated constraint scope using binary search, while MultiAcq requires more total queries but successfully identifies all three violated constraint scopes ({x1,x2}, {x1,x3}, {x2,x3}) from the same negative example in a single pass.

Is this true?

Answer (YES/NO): NO